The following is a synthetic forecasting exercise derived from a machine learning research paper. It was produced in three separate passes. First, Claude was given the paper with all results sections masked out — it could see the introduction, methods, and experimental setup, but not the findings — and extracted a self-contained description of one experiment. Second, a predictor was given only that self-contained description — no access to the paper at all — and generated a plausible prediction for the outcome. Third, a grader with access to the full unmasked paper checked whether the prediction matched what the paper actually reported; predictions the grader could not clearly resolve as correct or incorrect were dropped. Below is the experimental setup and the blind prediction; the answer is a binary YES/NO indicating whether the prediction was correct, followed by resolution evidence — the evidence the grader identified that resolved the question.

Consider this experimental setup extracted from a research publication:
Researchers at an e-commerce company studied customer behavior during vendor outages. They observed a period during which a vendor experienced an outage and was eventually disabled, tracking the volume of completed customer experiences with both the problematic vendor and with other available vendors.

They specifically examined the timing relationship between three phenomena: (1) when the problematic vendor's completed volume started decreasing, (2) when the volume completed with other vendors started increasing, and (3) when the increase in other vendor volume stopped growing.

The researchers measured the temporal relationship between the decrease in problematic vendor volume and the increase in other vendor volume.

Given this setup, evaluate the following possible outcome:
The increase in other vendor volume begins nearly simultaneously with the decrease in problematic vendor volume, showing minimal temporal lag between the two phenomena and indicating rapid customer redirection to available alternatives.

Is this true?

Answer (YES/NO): NO